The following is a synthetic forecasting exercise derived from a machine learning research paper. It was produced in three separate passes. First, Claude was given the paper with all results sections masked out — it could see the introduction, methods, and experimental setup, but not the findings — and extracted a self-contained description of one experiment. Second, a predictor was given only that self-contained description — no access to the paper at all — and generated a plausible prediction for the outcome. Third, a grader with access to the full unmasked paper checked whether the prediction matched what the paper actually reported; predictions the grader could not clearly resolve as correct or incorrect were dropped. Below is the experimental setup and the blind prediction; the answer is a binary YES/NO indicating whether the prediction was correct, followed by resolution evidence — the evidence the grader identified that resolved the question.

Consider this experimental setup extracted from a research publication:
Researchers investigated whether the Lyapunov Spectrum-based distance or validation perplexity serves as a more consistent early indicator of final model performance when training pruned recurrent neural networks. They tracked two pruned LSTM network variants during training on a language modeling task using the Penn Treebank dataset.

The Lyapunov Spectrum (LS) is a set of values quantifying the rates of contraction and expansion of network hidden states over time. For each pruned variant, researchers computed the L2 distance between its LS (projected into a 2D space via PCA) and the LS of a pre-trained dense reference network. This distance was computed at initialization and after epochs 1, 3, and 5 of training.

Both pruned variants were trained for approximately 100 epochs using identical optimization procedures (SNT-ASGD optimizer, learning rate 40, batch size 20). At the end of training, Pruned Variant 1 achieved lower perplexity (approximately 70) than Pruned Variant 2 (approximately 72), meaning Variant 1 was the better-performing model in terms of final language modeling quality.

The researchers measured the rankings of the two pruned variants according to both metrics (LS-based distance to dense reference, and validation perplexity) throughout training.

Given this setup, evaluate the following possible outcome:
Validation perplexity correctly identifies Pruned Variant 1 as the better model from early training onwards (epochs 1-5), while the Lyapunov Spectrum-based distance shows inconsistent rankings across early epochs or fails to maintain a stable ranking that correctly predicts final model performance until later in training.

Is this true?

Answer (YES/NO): NO